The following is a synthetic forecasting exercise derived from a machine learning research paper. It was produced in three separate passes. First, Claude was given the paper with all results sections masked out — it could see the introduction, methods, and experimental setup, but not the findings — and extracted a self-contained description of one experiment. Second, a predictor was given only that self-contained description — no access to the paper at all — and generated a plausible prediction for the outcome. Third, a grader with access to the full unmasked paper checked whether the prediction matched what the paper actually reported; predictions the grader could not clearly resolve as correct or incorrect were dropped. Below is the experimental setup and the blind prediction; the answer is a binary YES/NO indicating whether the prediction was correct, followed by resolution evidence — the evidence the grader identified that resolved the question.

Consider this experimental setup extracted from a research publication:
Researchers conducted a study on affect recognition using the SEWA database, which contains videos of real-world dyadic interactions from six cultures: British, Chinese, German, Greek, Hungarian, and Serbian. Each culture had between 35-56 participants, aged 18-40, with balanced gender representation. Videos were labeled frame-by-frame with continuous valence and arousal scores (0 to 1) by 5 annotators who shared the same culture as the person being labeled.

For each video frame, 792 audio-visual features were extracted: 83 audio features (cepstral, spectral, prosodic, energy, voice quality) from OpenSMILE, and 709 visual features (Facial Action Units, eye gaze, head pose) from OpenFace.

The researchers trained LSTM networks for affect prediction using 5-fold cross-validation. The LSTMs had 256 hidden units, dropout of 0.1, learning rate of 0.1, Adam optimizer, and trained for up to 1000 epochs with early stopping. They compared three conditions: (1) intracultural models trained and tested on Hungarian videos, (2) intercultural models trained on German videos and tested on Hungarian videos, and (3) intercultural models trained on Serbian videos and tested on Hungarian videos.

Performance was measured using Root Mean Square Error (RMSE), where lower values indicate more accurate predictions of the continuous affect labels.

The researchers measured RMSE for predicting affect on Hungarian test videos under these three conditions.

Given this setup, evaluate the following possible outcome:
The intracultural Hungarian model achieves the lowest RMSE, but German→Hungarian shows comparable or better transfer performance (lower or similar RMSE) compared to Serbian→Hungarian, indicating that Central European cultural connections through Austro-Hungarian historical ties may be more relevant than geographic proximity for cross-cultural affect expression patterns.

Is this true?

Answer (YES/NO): NO